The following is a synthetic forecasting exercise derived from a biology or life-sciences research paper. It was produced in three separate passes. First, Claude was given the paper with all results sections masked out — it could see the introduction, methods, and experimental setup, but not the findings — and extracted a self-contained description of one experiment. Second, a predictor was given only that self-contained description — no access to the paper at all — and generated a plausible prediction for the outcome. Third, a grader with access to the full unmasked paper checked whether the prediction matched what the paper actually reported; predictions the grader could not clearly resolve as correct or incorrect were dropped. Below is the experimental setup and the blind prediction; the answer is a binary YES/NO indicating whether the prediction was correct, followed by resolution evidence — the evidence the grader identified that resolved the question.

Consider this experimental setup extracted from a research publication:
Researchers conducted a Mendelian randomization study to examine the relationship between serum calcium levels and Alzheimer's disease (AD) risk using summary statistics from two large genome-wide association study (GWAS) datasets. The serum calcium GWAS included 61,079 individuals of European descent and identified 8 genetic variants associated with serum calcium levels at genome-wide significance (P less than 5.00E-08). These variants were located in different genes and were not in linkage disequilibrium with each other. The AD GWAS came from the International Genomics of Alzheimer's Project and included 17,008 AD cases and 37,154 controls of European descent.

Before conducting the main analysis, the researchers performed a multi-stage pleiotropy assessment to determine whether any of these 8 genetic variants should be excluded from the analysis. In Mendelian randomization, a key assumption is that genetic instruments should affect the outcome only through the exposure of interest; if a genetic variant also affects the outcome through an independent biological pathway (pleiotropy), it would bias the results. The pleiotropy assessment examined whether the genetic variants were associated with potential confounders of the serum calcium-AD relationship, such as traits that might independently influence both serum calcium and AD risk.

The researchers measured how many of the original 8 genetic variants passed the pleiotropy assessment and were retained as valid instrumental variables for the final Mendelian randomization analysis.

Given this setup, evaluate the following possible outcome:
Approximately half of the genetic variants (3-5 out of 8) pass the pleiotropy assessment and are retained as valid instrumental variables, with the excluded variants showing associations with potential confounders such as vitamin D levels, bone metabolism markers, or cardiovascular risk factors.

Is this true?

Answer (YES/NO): NO